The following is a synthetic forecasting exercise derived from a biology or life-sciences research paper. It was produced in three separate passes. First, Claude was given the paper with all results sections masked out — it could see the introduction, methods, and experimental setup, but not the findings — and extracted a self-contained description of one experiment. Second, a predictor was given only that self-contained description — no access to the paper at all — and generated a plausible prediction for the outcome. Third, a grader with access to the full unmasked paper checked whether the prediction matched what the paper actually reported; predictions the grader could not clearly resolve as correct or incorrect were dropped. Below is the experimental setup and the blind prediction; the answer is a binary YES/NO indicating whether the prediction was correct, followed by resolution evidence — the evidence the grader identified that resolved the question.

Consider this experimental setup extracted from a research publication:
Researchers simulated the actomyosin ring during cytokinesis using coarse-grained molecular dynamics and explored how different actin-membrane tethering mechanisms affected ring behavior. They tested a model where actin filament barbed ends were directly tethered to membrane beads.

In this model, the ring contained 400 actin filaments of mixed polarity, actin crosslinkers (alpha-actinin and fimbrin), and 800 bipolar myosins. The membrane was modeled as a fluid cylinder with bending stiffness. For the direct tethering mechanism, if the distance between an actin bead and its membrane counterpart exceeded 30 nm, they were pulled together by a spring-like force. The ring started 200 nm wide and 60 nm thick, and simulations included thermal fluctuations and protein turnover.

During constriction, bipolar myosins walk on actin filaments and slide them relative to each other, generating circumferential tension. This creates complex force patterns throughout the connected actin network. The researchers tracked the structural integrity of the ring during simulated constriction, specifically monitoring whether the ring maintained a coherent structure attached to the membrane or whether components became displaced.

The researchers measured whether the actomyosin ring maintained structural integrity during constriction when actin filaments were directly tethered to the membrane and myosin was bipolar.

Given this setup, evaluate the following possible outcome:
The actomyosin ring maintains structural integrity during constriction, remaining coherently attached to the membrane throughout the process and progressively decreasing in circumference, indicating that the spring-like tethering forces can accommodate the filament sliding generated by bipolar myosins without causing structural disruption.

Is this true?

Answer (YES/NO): NO